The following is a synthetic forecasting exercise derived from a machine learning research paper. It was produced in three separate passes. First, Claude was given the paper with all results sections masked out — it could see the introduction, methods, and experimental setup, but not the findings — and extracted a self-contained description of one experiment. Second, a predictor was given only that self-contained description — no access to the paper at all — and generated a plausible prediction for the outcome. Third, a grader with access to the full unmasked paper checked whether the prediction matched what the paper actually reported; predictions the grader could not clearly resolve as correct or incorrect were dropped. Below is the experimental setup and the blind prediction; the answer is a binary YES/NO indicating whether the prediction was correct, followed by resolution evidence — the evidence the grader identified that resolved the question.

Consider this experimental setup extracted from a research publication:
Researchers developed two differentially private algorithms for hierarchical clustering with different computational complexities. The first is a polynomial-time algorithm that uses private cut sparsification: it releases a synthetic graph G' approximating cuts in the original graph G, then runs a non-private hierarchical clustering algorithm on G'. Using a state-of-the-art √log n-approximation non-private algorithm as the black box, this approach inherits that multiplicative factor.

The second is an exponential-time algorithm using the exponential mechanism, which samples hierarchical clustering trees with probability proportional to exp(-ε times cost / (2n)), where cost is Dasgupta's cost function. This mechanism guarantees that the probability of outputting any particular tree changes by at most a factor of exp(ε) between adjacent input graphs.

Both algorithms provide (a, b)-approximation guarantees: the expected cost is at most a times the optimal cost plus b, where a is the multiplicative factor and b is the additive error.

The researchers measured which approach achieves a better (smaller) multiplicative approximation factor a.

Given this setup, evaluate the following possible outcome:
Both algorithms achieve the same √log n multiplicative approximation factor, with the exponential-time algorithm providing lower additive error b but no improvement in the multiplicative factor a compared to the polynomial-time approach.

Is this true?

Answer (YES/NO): NO